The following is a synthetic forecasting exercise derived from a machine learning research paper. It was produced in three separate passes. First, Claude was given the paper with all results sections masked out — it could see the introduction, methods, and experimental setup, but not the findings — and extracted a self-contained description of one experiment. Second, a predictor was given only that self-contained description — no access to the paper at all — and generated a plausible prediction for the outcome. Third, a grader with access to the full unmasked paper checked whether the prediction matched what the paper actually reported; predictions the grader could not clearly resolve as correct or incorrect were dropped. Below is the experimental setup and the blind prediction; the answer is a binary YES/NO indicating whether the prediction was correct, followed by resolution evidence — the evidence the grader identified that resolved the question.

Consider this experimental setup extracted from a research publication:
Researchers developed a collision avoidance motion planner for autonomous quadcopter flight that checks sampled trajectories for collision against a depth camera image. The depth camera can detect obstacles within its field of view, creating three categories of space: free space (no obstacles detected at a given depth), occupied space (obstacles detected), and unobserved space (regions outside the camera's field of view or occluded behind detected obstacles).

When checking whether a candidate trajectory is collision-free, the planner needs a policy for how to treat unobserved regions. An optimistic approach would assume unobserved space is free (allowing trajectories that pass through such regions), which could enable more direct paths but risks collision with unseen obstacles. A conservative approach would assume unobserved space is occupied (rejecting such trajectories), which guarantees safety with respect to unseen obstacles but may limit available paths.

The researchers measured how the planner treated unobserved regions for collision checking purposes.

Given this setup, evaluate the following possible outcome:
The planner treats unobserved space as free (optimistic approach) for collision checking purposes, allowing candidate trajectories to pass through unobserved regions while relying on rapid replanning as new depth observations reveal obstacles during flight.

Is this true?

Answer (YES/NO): NO